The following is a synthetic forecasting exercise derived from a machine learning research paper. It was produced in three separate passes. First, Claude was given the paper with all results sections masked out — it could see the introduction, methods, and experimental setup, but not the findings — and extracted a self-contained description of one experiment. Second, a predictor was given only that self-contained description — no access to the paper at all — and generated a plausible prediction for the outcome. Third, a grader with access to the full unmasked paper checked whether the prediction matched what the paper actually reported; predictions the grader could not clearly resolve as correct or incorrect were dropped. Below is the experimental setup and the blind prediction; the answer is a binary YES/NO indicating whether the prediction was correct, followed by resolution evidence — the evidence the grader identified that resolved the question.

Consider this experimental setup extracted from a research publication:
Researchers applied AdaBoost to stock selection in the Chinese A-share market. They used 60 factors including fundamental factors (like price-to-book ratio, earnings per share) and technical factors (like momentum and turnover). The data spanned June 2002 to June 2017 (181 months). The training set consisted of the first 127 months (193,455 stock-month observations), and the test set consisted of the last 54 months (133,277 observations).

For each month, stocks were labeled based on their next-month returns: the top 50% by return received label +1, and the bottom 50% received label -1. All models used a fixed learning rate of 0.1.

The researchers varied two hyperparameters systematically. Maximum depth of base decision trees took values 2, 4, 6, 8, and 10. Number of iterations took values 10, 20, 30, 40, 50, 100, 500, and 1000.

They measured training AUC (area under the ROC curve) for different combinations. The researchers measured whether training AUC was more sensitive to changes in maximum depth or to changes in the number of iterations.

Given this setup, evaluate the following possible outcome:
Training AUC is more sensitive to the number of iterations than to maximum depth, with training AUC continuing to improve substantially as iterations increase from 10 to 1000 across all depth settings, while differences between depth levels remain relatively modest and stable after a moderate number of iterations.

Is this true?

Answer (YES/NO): NO